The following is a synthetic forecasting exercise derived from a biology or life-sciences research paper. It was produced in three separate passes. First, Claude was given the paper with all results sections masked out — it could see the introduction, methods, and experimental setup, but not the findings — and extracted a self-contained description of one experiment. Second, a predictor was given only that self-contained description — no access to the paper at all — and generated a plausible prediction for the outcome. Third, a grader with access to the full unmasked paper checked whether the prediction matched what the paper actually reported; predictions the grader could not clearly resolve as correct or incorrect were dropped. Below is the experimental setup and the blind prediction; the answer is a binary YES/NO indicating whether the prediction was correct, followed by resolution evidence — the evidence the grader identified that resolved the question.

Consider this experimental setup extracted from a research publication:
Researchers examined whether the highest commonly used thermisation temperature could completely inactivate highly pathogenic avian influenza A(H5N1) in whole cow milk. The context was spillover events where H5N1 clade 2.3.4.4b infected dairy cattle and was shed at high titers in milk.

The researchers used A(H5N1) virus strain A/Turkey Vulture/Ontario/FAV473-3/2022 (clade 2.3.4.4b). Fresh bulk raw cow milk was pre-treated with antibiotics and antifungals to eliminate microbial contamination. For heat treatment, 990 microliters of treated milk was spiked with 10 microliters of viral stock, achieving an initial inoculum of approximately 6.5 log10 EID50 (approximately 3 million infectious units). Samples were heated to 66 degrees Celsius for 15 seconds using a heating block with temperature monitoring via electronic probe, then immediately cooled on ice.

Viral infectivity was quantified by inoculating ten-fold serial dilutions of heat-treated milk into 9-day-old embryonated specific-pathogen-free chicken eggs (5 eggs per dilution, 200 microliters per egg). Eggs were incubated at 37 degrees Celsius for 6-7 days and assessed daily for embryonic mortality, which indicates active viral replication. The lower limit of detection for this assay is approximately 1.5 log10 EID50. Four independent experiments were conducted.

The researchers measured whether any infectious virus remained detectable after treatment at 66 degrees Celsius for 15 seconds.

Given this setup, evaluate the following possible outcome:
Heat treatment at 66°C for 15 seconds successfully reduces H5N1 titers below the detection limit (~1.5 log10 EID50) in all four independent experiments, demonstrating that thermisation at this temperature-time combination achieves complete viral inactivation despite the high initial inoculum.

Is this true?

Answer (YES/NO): YES